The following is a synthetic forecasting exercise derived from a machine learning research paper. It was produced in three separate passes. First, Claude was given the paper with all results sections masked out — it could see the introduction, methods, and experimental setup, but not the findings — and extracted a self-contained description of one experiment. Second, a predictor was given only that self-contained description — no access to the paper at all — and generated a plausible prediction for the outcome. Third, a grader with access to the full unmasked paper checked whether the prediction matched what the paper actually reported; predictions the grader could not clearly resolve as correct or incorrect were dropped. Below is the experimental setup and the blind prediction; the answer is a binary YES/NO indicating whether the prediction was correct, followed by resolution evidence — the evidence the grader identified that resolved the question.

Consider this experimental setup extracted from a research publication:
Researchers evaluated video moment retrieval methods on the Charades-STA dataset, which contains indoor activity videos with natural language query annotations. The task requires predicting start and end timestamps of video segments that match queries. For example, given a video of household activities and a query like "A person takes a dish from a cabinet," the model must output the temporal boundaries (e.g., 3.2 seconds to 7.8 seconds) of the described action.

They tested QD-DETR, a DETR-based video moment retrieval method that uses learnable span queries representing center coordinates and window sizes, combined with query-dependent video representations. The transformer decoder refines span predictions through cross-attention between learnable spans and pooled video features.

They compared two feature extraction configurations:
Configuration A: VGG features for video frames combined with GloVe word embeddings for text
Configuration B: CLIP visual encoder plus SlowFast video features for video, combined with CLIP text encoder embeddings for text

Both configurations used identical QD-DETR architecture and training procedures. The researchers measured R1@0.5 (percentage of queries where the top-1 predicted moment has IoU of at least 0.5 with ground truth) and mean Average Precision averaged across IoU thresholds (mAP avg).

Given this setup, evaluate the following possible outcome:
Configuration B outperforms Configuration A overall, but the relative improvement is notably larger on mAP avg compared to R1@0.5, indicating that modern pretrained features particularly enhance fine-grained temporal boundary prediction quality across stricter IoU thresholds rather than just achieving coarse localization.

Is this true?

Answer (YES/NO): NO